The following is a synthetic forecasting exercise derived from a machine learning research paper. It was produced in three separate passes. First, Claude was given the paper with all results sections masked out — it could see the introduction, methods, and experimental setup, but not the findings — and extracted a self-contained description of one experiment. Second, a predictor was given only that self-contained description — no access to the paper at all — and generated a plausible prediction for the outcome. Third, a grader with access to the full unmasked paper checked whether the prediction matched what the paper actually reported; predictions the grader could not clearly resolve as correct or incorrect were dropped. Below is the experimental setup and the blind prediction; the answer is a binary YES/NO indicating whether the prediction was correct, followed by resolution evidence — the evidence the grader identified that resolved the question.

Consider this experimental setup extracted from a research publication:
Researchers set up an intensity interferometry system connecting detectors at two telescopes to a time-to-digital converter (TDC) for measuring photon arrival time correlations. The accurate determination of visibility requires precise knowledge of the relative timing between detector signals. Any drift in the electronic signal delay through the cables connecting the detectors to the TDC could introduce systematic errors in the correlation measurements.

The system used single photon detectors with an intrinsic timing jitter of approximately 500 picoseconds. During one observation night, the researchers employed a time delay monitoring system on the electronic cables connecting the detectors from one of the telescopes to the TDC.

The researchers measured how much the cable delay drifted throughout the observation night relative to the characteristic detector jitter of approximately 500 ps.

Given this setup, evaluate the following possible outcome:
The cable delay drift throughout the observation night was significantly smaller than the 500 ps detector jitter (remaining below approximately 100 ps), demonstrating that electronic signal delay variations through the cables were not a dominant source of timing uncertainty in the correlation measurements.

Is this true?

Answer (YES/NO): NO